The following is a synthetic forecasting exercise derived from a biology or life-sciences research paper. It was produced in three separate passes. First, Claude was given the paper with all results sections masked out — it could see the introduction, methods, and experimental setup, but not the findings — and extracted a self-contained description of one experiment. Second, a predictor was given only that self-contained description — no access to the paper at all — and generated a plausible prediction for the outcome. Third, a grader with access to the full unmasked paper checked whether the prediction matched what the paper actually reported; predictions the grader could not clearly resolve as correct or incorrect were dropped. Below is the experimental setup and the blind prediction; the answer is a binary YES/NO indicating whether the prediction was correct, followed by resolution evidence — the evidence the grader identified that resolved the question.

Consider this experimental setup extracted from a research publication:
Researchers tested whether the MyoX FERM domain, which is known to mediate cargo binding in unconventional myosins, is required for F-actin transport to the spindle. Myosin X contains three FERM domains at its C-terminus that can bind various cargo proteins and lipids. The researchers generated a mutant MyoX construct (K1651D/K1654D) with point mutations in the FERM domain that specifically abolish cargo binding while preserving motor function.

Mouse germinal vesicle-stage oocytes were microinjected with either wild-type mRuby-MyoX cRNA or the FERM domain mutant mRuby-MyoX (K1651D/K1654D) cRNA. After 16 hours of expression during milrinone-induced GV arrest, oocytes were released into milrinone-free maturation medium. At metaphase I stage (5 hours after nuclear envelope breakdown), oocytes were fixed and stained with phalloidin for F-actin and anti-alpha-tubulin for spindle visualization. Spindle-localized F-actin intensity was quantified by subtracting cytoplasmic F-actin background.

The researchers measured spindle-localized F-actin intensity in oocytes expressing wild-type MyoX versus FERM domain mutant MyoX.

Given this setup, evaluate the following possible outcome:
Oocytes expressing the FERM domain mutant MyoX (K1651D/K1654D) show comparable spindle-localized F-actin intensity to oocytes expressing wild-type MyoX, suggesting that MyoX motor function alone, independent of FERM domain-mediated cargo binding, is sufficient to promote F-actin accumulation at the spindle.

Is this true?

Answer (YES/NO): NO